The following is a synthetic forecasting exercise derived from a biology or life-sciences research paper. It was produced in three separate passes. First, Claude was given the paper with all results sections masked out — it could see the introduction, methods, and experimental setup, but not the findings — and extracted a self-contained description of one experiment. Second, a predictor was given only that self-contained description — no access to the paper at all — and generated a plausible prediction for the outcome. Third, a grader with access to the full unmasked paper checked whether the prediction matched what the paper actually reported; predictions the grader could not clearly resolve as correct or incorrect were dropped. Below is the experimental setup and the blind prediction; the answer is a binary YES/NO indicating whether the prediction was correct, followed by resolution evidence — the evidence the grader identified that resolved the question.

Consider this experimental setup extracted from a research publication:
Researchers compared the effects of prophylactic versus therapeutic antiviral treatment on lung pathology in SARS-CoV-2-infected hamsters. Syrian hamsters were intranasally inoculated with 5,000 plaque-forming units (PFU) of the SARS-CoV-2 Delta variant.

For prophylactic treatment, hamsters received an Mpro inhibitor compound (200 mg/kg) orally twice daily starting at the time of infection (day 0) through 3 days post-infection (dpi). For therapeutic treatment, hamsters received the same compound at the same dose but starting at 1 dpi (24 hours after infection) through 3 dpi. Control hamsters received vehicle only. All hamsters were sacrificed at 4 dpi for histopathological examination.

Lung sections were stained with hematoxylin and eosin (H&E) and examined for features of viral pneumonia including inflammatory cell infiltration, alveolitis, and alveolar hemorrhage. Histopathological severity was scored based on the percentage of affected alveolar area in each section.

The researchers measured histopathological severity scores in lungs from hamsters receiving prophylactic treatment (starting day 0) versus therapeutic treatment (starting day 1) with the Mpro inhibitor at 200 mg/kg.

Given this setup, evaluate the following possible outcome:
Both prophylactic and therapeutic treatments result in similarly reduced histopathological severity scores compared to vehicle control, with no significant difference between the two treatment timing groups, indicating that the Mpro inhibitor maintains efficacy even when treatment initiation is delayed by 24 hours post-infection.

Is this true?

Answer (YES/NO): NO